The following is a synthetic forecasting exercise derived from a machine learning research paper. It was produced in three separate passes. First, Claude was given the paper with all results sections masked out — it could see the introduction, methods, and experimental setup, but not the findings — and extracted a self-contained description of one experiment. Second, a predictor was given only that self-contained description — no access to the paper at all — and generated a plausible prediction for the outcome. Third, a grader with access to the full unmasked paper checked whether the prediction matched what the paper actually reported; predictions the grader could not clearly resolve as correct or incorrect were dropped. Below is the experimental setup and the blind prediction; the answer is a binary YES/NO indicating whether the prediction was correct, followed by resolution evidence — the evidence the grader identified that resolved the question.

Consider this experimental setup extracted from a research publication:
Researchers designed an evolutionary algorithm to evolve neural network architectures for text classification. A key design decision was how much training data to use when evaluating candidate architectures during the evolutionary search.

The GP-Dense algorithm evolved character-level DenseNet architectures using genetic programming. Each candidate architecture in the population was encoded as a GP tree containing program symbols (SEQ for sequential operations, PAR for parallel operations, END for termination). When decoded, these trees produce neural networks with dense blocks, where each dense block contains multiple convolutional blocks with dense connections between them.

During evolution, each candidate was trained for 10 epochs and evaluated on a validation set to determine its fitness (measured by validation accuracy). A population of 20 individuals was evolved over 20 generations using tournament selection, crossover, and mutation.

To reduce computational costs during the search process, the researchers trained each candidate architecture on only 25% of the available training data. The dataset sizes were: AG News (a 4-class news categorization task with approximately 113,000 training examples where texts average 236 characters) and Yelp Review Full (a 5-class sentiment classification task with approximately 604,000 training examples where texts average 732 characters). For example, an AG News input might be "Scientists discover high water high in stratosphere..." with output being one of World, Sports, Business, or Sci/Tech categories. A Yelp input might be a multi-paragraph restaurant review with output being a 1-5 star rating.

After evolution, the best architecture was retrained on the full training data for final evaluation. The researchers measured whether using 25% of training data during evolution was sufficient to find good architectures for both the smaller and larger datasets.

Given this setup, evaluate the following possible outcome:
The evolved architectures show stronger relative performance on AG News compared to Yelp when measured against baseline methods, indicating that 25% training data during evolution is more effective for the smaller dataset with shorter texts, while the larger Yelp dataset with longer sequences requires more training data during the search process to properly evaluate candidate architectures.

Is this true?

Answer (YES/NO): YES